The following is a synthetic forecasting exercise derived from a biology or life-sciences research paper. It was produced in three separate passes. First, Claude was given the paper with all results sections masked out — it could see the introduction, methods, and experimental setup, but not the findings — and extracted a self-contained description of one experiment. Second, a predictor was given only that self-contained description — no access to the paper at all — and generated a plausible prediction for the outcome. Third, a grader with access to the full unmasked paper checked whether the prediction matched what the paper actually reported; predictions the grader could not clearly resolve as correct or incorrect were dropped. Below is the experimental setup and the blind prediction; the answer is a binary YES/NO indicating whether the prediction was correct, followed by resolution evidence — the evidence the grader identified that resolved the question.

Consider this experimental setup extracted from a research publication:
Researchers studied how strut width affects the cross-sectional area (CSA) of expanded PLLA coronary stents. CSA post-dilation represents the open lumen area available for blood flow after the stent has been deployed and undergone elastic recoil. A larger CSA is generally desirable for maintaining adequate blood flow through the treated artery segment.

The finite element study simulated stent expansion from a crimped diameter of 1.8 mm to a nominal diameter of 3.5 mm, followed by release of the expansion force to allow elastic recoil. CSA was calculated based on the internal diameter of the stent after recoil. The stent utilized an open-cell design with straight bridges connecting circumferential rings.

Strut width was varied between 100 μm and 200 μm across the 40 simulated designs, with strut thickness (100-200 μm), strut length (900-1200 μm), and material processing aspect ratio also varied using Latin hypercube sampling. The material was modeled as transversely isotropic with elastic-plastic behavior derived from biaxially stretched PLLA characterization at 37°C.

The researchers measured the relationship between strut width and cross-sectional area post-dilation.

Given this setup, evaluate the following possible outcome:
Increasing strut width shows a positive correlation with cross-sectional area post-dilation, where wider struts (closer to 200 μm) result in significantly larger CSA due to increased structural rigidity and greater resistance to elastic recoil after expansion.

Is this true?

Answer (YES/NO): YES